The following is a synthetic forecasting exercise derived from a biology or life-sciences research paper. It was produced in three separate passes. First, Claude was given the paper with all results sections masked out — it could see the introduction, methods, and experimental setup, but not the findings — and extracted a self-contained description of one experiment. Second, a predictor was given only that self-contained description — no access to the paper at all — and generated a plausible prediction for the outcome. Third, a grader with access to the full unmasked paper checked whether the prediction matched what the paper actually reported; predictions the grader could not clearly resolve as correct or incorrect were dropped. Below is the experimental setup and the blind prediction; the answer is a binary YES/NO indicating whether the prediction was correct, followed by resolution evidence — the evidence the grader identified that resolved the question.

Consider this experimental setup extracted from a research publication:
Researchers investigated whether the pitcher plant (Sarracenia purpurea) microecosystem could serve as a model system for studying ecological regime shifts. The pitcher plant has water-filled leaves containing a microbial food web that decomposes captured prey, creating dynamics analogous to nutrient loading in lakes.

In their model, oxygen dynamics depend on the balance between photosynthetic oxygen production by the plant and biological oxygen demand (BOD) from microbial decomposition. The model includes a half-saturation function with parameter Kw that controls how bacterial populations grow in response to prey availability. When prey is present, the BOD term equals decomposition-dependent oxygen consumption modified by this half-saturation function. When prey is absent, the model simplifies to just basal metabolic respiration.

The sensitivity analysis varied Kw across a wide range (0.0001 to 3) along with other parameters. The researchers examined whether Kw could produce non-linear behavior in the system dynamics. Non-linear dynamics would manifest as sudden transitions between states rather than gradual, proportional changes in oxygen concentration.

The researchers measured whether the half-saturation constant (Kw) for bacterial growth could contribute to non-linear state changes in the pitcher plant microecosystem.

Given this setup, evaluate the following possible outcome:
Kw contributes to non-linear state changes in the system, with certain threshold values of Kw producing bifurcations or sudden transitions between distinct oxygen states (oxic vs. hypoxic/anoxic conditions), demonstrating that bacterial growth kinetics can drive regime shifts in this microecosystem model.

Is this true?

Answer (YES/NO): NO